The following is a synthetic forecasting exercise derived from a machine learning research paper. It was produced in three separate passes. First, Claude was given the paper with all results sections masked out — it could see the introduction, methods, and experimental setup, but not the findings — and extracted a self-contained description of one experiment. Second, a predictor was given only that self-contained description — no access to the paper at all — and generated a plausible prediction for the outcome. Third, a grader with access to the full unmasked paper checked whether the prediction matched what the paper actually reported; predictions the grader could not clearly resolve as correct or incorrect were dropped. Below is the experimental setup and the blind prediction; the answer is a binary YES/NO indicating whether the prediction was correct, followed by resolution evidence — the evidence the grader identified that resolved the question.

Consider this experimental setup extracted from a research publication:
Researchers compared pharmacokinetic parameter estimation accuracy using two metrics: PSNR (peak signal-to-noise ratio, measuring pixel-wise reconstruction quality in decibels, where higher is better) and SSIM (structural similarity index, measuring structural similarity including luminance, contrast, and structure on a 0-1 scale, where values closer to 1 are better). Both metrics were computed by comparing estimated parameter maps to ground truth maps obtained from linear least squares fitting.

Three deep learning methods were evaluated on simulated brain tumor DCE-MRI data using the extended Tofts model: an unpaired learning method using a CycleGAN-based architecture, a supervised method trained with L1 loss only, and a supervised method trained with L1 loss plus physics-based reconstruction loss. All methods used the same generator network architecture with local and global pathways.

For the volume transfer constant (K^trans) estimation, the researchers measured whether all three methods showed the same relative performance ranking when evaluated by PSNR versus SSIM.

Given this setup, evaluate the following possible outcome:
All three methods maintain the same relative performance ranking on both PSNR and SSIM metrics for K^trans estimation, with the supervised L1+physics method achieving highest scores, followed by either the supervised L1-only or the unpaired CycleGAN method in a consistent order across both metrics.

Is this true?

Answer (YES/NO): NO